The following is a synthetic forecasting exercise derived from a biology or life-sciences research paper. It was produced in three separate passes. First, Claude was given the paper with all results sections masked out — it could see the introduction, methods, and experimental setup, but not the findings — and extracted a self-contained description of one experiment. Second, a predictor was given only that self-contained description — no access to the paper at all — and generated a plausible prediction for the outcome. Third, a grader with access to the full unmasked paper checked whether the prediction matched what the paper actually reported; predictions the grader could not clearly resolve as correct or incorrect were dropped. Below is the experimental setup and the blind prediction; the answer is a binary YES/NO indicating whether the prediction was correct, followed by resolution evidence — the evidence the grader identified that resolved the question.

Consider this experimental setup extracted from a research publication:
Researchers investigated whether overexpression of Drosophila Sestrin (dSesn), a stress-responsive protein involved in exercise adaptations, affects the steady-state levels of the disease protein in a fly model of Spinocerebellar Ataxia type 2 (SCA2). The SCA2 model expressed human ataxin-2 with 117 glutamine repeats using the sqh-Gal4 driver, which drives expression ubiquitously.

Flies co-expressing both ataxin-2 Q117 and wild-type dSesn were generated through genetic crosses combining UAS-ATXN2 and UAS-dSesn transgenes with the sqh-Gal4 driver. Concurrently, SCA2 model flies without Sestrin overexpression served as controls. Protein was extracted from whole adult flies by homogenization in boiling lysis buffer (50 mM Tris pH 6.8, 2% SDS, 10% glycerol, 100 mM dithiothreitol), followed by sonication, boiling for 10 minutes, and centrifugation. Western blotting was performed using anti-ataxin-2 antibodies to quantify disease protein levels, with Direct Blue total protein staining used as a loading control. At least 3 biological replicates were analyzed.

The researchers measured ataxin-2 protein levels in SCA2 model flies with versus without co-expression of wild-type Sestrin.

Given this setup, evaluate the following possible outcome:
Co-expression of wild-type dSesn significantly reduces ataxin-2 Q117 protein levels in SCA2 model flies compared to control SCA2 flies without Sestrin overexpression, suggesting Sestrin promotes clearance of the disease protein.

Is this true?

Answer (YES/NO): YES